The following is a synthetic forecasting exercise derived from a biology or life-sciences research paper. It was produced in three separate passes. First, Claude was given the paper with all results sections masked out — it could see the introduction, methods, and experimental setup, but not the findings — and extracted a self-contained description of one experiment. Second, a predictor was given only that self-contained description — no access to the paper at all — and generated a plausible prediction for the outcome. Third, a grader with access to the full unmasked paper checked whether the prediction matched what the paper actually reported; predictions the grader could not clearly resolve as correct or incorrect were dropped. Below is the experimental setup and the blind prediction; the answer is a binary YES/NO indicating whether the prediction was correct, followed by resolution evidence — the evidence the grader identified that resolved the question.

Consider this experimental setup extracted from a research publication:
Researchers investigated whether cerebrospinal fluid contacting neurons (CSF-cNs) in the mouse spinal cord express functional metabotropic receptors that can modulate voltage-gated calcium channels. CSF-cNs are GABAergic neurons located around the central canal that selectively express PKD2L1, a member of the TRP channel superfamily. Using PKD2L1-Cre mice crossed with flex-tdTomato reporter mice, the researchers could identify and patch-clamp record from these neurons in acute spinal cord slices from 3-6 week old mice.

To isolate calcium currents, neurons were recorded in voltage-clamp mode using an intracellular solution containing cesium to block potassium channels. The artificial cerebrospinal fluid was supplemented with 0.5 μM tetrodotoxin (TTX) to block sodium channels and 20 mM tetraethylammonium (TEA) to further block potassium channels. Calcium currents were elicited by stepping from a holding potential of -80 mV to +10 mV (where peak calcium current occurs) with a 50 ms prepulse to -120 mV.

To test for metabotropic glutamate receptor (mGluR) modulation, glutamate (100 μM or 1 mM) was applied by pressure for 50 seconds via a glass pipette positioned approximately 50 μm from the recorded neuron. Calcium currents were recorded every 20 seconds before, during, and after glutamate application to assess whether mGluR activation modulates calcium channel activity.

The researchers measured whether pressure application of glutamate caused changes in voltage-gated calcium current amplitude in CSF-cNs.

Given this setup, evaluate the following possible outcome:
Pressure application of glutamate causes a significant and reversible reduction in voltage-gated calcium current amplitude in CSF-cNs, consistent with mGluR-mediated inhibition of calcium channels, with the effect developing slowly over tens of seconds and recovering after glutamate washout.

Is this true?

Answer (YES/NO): NO